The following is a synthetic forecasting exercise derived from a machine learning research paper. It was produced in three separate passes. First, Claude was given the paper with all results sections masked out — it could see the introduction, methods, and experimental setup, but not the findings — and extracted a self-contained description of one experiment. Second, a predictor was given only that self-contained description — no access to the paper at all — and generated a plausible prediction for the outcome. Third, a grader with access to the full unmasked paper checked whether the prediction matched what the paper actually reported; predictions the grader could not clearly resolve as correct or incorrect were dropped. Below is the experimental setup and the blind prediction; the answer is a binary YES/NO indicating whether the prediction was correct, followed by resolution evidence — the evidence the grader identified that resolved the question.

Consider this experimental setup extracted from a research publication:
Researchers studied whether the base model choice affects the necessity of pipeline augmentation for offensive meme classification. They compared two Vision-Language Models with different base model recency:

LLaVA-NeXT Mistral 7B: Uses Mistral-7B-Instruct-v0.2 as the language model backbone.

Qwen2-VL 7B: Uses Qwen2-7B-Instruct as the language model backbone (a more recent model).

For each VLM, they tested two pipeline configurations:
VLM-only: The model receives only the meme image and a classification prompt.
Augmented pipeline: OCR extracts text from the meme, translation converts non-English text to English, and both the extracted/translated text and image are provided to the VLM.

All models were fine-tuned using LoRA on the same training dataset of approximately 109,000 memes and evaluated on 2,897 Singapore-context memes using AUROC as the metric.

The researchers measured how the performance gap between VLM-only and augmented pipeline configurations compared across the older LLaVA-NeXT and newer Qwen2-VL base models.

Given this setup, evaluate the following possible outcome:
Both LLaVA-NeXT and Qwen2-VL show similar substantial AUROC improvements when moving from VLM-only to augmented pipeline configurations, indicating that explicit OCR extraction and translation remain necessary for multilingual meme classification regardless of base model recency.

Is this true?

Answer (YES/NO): NO